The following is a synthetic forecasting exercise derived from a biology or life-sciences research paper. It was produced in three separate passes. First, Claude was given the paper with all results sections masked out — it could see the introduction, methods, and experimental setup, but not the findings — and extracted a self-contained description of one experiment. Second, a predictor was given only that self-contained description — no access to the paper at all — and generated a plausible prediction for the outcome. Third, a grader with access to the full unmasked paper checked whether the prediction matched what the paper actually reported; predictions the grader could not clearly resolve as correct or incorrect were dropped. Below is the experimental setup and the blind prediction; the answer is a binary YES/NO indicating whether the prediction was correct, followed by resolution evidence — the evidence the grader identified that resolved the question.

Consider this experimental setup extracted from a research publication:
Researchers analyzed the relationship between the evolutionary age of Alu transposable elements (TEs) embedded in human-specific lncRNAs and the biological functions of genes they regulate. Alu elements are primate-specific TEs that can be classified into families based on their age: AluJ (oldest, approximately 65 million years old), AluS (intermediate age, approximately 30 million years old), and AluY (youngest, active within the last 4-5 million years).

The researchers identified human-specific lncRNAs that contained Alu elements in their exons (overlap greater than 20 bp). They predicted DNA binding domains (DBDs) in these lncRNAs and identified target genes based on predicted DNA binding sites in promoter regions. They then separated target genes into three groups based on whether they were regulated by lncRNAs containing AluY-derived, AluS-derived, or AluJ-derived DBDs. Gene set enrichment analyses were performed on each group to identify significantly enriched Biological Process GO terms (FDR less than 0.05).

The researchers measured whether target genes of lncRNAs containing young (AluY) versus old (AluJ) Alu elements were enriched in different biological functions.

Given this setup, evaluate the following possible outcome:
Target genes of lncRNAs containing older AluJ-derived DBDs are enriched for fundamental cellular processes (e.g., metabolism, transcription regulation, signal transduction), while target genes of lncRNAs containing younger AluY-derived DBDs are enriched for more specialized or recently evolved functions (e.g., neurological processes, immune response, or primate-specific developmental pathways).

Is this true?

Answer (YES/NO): NO